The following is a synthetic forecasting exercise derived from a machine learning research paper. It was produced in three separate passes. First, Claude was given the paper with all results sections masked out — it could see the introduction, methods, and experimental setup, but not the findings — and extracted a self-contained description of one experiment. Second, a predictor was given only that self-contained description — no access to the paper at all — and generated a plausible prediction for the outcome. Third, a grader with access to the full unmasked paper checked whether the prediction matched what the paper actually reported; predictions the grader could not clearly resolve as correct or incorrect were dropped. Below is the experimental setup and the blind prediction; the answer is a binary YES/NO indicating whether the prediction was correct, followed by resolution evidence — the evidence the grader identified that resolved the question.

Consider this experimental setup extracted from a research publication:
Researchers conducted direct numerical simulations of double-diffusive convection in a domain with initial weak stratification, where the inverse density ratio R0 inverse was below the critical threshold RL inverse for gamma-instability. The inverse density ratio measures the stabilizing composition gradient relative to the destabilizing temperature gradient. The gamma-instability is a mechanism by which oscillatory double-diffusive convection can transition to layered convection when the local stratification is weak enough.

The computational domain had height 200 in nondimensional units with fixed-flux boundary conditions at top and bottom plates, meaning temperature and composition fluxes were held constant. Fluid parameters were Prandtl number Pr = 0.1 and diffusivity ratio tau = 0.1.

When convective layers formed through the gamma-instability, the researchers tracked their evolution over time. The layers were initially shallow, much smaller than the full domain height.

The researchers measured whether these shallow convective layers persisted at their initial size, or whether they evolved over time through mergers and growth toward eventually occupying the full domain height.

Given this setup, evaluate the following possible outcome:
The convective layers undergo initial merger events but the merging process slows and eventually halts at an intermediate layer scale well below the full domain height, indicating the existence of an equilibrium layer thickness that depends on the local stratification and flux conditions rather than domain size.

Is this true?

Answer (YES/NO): NO